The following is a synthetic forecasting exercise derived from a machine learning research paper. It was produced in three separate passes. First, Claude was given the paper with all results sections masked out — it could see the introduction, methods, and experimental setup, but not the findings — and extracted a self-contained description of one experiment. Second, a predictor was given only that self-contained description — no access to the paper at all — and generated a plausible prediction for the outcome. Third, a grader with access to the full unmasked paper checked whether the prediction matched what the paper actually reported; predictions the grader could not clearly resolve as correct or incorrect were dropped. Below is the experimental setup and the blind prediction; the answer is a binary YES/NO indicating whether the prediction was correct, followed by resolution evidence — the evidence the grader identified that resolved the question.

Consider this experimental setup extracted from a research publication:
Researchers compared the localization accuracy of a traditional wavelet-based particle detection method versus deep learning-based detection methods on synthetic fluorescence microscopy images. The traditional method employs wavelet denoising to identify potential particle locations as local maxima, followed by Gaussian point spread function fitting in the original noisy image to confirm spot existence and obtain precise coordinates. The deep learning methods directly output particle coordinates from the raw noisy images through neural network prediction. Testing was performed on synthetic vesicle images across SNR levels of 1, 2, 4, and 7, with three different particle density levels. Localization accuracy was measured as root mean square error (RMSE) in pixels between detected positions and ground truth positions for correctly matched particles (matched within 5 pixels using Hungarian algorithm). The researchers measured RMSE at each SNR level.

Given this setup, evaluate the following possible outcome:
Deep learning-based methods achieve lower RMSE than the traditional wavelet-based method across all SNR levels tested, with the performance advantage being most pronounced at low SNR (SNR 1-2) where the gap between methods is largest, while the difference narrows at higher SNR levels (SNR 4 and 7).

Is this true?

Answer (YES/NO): NO